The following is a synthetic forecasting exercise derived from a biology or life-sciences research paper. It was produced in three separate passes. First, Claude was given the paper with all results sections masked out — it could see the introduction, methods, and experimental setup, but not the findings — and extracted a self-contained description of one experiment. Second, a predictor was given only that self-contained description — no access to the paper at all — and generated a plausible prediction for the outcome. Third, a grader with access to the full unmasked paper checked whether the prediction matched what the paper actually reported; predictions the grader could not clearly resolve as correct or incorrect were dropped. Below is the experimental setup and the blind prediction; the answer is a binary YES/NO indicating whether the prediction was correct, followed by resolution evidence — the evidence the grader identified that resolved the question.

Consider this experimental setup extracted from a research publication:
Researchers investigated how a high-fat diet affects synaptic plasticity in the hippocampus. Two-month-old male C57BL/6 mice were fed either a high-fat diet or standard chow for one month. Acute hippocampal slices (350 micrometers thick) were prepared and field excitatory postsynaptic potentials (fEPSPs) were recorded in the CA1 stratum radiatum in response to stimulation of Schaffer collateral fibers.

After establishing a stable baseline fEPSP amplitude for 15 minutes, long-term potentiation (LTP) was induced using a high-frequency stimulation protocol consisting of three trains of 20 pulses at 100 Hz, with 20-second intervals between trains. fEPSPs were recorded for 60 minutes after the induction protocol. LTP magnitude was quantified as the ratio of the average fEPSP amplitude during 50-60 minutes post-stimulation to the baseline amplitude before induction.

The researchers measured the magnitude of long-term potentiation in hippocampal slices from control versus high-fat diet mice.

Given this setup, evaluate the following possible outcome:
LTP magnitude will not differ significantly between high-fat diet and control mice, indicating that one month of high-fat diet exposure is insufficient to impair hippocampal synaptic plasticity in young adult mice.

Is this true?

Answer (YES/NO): NO